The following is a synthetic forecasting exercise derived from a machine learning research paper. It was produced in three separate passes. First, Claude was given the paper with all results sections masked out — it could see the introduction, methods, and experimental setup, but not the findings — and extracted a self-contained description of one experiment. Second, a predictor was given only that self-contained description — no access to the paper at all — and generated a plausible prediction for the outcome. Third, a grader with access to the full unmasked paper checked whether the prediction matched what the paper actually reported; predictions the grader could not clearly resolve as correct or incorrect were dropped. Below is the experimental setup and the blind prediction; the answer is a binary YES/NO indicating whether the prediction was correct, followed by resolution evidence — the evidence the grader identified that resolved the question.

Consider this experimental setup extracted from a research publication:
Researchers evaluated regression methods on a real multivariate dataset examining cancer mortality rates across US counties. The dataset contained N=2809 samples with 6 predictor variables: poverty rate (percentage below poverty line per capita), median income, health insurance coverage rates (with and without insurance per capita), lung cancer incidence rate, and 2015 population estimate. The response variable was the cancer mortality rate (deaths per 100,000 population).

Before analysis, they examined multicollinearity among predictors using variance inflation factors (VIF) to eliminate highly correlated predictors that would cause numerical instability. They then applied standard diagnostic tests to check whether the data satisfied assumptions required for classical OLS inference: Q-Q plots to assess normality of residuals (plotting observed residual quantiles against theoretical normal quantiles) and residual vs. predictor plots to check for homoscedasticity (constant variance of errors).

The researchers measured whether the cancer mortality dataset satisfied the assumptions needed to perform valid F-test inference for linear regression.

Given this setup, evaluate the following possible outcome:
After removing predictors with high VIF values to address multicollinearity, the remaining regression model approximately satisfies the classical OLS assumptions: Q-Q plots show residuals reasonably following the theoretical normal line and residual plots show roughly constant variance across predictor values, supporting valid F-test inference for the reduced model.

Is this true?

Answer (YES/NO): NO